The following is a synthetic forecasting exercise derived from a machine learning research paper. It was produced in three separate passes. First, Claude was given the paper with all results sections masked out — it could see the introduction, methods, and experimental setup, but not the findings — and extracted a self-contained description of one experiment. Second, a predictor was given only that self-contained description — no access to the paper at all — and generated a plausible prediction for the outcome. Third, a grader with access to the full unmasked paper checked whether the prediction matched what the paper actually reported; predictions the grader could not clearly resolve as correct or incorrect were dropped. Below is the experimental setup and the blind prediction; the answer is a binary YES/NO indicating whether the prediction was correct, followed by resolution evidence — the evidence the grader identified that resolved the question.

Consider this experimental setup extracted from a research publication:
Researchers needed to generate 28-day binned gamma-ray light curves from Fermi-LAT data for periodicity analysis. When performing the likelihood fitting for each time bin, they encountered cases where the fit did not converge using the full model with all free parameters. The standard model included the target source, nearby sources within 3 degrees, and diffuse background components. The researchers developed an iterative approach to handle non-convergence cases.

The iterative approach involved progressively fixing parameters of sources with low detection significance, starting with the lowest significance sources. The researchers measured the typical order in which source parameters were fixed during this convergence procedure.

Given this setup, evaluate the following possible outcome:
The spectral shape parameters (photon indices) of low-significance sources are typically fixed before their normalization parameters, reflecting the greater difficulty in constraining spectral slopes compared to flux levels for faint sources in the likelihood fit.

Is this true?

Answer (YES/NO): NO